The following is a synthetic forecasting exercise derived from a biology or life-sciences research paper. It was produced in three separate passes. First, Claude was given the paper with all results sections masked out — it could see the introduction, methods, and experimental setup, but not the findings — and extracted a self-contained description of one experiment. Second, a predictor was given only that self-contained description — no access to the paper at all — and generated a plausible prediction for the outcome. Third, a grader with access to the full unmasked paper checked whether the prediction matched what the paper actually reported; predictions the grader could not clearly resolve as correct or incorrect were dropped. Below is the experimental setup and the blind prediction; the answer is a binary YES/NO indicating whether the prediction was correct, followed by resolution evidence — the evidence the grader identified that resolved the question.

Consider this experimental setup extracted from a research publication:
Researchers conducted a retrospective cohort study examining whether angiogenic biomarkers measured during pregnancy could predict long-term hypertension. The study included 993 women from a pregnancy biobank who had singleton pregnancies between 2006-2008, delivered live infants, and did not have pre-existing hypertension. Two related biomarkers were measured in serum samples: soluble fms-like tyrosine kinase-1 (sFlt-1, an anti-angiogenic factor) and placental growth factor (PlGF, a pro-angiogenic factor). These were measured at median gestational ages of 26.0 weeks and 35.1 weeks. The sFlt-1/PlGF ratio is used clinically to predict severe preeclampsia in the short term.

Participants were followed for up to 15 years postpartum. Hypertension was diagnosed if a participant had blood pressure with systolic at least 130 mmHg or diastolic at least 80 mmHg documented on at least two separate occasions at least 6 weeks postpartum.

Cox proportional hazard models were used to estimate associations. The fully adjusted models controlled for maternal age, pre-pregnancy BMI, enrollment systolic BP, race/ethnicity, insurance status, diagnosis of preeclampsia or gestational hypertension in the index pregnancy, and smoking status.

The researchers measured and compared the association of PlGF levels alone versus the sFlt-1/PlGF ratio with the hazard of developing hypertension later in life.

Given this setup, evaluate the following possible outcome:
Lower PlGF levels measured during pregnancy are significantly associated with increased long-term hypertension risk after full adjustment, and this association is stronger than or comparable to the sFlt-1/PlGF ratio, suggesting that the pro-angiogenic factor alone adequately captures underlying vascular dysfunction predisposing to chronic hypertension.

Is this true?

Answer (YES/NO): NO